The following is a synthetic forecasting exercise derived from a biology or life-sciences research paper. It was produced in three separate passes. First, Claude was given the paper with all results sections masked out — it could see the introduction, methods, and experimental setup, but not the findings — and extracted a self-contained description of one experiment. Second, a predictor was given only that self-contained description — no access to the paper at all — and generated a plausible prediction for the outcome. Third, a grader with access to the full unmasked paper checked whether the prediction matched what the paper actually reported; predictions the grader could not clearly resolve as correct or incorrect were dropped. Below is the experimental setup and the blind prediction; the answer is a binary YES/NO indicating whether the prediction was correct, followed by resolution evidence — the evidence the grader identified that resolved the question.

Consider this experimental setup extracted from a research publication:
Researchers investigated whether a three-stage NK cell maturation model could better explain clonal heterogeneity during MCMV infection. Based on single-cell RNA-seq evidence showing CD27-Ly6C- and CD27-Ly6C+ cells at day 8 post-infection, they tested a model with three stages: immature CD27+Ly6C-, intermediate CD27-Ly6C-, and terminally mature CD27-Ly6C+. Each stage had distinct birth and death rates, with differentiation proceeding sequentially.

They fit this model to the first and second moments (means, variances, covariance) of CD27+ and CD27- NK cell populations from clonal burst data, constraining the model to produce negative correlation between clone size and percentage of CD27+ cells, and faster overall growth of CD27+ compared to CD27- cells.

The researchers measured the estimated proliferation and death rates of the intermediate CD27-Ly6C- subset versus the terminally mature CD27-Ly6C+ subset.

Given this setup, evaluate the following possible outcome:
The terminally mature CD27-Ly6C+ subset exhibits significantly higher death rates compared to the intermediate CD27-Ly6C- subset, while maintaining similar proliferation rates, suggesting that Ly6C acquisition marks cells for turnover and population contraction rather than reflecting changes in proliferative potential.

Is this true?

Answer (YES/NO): NO